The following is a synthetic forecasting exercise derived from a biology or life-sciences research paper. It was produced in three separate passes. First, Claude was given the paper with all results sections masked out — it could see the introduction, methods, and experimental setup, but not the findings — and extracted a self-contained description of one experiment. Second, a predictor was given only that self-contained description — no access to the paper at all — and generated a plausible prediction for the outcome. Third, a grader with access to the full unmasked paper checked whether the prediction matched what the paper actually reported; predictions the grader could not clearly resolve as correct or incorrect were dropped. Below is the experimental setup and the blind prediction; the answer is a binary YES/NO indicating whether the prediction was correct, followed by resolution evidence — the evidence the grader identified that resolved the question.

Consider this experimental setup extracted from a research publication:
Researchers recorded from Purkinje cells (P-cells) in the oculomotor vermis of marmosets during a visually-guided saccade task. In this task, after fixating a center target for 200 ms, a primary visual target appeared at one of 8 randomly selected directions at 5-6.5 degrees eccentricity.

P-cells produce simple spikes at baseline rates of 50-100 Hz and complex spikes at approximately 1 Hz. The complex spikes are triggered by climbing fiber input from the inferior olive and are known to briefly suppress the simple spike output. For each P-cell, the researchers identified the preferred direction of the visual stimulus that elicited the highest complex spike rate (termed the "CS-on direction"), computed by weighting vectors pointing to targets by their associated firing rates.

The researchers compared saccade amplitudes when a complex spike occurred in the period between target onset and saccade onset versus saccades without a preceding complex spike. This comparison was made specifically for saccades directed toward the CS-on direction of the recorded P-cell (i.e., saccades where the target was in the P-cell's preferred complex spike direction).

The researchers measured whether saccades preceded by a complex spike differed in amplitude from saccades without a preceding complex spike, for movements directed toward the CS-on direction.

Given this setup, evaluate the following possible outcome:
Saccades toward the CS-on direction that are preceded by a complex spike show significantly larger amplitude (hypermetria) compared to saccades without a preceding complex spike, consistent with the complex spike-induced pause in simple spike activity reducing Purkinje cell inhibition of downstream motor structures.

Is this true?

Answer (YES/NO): YES